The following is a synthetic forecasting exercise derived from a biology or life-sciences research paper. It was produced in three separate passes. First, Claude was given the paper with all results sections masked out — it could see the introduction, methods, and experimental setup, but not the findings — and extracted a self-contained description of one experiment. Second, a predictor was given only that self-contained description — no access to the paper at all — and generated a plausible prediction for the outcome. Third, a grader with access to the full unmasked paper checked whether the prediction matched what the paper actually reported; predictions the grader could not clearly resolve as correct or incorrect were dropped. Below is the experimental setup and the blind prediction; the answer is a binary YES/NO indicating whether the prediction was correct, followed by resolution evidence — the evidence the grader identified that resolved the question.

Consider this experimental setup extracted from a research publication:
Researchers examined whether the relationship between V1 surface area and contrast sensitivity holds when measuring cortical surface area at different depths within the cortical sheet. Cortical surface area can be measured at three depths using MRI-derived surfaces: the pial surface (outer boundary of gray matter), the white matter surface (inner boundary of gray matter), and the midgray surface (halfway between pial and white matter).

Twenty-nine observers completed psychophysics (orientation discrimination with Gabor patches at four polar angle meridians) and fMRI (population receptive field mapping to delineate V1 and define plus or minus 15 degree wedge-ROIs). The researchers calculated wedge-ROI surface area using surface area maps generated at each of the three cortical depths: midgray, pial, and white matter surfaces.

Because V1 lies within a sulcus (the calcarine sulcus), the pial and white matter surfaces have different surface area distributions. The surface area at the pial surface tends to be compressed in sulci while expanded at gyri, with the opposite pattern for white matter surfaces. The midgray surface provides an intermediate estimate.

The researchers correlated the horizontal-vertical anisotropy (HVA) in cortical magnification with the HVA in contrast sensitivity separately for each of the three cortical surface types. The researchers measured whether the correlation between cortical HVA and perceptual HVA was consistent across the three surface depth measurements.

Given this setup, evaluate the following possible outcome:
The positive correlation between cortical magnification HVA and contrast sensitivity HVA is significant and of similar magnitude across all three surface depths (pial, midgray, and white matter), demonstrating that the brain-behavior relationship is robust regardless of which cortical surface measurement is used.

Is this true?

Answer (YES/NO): YES